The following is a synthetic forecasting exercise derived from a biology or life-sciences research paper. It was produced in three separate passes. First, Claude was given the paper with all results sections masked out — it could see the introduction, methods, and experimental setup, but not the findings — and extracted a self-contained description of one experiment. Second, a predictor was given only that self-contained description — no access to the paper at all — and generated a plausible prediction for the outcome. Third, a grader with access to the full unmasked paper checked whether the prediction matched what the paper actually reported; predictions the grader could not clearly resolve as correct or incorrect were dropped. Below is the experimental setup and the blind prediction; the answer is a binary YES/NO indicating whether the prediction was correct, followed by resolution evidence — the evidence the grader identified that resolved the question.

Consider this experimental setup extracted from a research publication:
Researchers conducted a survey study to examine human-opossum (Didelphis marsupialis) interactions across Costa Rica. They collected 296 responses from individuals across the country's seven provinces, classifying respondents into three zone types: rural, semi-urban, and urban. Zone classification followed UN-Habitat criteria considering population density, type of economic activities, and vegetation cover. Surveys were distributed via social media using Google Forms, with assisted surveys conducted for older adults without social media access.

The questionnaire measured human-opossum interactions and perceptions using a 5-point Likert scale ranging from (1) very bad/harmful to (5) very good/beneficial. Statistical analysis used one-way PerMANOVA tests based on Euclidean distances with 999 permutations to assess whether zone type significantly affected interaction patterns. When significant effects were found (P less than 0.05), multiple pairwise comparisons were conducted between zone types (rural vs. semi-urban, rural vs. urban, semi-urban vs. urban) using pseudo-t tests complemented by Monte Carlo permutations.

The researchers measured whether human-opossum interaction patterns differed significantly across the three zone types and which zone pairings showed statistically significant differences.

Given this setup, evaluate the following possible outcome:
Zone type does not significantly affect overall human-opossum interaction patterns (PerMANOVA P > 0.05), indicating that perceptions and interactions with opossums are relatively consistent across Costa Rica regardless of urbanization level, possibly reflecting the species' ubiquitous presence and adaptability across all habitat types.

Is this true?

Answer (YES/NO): NO